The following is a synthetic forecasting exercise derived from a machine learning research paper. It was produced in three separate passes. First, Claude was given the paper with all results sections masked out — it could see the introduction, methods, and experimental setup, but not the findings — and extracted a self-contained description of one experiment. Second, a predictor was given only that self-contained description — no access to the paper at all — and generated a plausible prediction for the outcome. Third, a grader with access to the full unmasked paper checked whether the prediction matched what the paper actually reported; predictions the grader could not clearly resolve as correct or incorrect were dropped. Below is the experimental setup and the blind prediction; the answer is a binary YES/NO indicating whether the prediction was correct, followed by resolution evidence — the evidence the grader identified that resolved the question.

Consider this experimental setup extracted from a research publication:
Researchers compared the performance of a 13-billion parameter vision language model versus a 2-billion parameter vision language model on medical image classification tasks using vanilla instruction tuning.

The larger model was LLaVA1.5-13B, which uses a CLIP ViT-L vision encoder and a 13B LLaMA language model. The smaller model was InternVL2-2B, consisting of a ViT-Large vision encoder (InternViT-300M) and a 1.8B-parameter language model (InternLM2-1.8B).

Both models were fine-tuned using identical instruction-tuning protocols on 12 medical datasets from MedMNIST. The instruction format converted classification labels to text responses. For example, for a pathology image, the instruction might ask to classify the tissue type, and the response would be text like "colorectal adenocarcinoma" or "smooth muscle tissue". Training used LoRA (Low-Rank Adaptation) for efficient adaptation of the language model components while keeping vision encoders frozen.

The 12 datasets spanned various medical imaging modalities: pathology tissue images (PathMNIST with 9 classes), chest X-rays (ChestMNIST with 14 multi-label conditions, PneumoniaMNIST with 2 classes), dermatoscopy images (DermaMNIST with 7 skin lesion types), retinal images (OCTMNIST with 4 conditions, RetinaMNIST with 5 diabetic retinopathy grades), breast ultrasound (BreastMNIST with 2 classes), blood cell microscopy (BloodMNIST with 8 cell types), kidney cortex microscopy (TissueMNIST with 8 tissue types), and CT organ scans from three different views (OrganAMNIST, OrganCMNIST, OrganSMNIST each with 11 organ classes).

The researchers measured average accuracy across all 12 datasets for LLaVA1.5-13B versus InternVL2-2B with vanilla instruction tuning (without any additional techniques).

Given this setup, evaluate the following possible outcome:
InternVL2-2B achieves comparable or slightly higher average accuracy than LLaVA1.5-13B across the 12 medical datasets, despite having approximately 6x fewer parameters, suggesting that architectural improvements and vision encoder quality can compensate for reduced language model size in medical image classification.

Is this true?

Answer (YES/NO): NO